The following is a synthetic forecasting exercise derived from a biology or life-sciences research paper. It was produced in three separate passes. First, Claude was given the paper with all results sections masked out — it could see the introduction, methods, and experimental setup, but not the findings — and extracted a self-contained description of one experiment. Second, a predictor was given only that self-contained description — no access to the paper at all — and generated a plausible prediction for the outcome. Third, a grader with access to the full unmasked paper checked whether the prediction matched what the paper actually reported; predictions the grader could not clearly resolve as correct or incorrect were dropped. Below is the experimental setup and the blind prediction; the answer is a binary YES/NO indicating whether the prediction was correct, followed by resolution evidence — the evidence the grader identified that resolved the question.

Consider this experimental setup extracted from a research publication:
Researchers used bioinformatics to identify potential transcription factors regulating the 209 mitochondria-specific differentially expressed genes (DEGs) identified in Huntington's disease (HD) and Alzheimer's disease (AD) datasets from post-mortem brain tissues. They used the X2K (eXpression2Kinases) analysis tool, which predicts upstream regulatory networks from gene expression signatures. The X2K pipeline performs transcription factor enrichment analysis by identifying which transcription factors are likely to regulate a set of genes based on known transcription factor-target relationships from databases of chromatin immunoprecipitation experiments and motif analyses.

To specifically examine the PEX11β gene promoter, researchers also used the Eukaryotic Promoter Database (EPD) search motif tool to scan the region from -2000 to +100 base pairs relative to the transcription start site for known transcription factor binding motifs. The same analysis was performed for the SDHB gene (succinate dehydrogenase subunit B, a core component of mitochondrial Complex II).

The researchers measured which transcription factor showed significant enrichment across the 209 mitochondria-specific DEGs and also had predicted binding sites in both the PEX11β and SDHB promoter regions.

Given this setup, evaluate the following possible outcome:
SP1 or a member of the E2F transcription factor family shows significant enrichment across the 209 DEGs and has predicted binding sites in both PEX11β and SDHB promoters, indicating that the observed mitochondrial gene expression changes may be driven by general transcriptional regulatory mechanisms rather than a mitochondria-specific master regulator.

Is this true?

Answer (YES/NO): NO